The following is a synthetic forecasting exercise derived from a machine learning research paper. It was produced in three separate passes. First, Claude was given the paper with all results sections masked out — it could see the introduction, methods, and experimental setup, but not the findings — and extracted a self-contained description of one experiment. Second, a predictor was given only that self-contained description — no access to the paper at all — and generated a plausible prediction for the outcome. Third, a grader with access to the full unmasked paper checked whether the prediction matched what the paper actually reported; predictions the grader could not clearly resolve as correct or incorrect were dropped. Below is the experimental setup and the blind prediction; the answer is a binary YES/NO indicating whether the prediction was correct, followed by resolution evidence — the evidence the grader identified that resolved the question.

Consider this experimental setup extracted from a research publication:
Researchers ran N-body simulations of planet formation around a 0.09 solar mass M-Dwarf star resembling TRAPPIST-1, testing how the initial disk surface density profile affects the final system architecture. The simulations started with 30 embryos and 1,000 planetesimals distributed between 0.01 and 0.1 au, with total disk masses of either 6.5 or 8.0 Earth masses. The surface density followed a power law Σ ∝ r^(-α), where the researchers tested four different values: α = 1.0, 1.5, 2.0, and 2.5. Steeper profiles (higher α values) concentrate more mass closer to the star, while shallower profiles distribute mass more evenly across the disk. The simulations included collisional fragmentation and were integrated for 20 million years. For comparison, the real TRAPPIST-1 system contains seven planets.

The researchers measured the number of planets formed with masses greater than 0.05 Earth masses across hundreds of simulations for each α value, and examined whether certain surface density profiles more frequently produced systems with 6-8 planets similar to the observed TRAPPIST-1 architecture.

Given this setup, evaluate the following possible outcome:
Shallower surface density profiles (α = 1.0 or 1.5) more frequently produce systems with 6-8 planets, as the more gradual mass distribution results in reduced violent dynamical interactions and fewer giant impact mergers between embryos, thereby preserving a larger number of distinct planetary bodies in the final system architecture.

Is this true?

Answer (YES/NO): NO